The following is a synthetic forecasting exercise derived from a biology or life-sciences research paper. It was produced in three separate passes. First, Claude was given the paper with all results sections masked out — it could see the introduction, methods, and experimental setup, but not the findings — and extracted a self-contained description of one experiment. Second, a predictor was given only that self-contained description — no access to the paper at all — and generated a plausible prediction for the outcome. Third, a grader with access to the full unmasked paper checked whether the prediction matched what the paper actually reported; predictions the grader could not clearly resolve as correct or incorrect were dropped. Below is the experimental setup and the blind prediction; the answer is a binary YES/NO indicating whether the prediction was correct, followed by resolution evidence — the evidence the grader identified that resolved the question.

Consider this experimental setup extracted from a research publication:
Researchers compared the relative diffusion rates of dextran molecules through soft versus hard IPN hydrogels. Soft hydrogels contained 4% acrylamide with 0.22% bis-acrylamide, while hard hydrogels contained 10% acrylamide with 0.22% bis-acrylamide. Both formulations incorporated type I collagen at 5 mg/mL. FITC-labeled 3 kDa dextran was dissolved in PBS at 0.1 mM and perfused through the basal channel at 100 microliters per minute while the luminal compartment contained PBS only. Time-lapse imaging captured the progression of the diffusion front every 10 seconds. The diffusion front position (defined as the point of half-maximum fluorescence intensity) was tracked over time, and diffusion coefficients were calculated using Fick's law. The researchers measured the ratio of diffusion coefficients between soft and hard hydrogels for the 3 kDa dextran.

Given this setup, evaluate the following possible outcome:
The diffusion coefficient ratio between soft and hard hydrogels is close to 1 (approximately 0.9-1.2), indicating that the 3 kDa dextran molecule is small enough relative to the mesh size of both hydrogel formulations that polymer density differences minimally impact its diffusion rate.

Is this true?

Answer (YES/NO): NO